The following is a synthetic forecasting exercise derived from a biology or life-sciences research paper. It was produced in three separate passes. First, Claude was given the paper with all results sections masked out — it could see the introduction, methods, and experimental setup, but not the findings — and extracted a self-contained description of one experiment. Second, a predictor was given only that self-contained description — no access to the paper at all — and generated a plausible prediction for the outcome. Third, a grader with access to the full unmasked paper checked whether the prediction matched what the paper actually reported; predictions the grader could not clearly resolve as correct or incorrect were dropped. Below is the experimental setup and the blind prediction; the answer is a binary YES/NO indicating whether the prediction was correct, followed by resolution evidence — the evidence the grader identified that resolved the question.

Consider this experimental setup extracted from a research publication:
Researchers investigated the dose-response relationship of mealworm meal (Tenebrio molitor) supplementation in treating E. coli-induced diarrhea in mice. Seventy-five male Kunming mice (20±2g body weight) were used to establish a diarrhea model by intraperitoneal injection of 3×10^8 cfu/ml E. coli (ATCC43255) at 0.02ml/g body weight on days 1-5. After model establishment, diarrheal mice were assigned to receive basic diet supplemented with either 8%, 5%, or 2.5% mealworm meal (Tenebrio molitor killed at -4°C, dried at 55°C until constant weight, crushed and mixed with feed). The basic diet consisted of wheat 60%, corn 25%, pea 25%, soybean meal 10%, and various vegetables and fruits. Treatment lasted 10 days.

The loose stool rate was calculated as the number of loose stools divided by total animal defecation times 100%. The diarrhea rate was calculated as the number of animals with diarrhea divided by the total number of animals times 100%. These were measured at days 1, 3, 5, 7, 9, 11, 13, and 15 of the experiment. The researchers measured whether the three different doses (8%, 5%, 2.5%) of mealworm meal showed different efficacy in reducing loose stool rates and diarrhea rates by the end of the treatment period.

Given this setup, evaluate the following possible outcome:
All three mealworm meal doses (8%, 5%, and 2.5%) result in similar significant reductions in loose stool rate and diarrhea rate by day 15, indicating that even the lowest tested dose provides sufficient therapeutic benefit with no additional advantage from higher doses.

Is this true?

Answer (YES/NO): NO